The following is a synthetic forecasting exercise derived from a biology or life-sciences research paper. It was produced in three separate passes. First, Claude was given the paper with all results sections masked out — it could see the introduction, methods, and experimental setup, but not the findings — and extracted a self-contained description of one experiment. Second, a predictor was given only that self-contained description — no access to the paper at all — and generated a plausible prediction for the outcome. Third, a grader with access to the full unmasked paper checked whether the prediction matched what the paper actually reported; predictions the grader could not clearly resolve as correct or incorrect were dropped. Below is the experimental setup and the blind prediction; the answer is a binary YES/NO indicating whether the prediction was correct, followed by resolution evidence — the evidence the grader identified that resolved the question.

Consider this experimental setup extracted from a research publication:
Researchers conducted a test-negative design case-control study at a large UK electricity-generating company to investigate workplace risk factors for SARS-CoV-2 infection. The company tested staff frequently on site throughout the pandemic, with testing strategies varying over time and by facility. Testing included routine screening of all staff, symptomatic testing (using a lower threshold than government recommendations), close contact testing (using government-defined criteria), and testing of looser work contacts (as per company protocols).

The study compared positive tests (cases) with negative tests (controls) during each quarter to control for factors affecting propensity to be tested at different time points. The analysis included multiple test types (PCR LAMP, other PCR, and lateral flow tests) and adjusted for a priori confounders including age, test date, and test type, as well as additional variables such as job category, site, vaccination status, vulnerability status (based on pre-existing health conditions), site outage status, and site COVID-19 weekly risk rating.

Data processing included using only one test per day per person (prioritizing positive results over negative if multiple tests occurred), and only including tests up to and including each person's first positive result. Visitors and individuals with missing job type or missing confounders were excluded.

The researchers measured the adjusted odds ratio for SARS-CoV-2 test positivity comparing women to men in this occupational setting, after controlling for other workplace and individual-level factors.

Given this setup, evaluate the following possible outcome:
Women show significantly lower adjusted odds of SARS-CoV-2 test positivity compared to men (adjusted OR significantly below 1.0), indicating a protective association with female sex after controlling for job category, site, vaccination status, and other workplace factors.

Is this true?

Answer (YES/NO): YES